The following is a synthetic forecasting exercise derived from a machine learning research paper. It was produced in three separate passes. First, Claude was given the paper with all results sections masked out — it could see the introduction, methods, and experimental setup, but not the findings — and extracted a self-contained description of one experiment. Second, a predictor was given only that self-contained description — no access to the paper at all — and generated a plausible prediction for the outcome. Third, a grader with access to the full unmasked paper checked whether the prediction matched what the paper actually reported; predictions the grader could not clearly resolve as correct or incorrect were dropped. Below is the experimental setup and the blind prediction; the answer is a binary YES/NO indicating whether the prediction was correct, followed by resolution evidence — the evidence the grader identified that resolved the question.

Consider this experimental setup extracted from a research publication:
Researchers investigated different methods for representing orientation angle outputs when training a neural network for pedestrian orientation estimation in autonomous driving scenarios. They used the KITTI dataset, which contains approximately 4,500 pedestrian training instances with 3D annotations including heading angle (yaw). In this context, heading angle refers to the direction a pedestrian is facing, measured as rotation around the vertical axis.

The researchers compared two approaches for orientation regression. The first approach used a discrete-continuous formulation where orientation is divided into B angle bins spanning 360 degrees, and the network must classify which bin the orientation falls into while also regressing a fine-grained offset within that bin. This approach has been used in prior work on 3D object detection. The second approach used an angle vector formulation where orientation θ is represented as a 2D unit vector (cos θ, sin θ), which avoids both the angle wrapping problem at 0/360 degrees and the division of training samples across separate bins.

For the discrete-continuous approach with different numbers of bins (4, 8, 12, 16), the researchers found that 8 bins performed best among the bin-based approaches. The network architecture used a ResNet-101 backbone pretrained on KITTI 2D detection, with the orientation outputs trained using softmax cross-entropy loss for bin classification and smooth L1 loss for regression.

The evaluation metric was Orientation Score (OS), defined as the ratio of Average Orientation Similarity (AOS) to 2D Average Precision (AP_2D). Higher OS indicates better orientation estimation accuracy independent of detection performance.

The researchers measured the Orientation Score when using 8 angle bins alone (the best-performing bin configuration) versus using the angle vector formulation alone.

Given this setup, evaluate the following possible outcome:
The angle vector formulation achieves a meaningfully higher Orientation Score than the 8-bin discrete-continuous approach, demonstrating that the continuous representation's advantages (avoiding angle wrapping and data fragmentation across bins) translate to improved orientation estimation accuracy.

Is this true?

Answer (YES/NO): YES